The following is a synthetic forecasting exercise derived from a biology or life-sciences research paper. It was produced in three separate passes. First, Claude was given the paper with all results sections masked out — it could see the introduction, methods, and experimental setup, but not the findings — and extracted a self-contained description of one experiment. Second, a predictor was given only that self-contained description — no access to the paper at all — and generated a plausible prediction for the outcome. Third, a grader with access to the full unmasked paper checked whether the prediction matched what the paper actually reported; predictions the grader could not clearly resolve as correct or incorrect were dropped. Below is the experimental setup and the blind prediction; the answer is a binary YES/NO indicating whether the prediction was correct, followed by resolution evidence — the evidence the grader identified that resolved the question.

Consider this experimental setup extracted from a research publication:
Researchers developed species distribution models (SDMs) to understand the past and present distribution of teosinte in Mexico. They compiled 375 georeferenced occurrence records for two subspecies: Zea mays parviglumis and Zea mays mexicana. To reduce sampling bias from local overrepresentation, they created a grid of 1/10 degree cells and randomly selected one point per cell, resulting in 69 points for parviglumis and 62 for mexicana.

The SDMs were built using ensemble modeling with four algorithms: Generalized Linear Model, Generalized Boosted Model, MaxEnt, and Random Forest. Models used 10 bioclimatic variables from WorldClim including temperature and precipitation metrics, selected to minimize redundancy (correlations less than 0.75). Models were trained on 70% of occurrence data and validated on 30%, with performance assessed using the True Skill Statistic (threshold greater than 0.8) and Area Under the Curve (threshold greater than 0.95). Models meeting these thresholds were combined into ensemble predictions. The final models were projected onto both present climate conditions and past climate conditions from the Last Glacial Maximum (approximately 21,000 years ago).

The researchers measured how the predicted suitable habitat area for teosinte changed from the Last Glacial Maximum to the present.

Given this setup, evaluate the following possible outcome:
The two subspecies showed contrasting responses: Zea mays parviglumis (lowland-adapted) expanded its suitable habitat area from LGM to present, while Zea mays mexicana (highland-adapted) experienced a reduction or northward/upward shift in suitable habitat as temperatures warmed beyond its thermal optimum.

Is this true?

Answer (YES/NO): NO